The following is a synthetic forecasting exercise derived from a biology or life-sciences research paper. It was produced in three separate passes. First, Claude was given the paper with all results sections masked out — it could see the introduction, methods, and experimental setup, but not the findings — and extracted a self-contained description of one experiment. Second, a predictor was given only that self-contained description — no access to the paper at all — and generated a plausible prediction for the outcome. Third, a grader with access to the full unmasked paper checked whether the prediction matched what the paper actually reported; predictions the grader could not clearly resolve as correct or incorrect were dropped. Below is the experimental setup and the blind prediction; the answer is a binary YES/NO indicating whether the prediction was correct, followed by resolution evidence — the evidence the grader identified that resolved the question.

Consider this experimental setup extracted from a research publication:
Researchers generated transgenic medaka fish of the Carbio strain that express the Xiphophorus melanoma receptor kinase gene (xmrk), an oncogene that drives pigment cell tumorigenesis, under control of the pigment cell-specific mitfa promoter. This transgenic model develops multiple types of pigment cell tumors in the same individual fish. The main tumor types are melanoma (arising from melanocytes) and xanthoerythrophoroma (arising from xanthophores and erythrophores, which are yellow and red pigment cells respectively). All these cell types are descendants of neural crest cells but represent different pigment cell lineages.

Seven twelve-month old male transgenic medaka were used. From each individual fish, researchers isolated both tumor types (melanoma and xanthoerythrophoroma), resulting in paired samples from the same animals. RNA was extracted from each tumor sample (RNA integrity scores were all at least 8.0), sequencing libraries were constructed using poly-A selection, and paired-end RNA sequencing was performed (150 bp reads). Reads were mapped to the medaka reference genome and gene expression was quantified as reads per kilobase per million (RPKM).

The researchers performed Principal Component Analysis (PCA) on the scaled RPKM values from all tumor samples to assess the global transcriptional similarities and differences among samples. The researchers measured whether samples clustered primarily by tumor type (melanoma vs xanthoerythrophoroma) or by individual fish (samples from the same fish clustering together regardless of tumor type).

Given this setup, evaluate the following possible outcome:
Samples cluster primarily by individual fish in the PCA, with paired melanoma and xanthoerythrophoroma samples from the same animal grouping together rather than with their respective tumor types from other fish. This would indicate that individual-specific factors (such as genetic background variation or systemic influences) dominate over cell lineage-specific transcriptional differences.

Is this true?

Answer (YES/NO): NO